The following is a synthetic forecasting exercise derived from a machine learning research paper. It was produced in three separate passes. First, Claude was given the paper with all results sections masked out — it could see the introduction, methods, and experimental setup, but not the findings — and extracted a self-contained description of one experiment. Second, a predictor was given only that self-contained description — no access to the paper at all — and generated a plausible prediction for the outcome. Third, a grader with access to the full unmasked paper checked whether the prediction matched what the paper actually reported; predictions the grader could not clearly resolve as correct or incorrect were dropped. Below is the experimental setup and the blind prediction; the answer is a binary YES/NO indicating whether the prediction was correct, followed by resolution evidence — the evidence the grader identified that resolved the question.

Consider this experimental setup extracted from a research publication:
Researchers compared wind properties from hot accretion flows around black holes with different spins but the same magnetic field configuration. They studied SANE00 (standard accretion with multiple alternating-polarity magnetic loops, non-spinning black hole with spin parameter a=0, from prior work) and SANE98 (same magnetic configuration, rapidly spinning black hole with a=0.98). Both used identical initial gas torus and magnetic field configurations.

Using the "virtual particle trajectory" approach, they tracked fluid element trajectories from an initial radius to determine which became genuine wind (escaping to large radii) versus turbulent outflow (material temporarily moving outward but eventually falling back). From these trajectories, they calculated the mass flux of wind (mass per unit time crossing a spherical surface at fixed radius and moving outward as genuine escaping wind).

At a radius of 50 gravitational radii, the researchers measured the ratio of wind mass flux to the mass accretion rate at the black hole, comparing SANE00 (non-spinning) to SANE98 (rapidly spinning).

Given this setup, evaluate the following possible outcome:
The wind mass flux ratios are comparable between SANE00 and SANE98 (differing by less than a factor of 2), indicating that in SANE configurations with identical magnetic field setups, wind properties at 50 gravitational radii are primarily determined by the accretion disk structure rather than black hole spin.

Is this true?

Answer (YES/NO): YES